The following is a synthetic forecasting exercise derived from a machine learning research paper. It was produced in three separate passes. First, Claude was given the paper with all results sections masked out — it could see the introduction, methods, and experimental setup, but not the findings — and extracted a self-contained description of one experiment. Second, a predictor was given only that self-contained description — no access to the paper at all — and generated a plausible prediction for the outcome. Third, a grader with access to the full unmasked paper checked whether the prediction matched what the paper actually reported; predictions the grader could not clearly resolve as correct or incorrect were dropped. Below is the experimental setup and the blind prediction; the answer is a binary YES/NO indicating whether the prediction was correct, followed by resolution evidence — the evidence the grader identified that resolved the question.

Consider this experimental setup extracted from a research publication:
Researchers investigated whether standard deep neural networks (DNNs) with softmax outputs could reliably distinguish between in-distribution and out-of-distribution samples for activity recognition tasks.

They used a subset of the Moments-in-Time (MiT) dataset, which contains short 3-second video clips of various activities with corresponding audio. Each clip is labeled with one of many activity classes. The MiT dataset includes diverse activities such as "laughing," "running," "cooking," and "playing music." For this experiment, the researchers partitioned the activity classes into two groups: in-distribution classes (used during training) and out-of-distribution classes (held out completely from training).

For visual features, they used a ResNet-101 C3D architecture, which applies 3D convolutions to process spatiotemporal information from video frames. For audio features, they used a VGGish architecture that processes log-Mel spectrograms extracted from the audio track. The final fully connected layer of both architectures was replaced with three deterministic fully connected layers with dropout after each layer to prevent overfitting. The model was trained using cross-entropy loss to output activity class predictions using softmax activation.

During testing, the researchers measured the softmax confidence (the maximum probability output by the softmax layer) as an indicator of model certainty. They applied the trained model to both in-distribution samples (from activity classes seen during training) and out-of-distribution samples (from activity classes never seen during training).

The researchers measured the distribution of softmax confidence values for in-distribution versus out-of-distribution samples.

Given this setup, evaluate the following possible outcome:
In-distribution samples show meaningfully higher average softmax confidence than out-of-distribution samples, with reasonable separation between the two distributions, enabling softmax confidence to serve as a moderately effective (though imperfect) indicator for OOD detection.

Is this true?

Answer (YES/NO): NO